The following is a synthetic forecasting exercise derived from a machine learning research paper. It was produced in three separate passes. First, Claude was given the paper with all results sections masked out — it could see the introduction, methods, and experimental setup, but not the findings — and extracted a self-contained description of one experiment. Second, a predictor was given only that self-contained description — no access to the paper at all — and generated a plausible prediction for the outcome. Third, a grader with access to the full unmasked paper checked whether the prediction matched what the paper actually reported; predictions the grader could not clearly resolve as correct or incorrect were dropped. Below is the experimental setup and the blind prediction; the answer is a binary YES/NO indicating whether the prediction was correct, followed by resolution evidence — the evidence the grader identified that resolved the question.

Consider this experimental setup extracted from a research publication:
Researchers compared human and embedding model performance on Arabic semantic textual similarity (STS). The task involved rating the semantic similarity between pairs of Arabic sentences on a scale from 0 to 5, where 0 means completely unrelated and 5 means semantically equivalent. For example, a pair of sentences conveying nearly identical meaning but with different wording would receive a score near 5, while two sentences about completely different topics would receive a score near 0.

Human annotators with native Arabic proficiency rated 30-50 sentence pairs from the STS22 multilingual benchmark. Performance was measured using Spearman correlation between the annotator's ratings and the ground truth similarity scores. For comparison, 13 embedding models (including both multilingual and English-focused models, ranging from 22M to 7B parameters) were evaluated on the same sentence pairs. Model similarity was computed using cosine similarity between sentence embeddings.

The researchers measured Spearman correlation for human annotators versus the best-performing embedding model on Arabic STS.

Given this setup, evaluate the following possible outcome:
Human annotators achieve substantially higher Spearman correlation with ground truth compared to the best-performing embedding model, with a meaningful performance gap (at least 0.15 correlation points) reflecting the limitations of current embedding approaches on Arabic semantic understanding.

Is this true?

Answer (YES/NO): YES